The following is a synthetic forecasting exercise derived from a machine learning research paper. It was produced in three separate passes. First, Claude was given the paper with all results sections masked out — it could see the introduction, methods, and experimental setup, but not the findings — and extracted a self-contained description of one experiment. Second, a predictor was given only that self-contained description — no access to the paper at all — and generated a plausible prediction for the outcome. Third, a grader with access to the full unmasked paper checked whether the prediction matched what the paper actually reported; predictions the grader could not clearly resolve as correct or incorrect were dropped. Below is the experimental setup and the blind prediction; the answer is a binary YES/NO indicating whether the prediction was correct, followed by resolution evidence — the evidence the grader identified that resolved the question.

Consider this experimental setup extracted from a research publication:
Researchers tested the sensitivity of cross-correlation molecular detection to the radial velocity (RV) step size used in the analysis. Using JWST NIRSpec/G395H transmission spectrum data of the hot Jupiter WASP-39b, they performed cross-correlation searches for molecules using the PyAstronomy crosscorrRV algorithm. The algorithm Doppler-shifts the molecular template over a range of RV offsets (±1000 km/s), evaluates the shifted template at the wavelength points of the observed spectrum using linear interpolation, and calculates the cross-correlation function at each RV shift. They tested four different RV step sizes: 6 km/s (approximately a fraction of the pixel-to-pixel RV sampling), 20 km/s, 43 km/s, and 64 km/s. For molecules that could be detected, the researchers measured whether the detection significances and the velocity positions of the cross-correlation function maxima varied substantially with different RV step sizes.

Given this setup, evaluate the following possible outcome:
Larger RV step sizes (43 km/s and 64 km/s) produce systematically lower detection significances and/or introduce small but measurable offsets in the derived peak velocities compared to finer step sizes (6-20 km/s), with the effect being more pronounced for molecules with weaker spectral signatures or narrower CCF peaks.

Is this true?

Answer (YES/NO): NO